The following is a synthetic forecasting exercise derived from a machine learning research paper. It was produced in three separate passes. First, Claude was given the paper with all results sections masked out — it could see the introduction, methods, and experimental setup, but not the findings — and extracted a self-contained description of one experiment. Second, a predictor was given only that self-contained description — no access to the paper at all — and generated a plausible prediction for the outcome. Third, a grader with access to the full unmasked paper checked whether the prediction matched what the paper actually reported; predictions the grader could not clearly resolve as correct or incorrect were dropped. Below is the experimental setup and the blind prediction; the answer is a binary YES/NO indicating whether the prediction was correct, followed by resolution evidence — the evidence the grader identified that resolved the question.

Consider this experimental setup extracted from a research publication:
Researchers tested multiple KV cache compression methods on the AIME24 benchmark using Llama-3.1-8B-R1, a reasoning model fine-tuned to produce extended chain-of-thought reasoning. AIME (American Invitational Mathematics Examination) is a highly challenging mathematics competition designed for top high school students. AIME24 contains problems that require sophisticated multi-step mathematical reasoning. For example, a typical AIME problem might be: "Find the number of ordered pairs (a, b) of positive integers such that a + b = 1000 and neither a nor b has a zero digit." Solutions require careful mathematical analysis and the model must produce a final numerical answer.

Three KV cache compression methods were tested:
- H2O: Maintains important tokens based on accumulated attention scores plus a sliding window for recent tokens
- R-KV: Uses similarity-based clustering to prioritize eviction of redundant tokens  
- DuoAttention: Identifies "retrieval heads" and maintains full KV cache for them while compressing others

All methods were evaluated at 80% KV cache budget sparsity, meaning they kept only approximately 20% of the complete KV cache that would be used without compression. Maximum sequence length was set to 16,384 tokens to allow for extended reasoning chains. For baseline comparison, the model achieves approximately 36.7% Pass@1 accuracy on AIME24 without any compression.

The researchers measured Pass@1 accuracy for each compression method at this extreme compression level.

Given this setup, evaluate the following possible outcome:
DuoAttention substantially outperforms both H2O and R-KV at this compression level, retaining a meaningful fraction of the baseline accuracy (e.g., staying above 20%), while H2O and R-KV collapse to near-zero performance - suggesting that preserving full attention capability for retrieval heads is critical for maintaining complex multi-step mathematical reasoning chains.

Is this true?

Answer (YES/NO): NO